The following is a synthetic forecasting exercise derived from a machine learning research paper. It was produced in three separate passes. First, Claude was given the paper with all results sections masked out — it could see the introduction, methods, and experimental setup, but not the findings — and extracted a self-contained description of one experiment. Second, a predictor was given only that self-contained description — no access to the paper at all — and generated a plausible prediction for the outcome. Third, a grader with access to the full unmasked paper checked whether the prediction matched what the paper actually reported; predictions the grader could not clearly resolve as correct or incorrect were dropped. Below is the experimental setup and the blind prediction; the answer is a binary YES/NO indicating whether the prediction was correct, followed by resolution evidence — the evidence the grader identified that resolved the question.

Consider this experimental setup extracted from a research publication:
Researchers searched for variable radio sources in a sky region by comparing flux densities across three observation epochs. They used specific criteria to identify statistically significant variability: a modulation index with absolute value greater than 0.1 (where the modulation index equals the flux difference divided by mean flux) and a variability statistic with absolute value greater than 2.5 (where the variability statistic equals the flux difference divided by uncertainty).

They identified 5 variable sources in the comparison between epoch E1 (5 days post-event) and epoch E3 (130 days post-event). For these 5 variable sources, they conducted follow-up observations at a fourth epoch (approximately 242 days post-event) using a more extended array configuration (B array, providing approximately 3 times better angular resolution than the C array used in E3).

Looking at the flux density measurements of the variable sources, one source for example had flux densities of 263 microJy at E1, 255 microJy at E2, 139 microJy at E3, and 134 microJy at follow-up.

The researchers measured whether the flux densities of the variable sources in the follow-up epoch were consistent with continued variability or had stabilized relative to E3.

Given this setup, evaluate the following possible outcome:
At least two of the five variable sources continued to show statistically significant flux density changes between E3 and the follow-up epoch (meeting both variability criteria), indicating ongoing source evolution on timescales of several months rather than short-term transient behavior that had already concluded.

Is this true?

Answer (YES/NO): YES